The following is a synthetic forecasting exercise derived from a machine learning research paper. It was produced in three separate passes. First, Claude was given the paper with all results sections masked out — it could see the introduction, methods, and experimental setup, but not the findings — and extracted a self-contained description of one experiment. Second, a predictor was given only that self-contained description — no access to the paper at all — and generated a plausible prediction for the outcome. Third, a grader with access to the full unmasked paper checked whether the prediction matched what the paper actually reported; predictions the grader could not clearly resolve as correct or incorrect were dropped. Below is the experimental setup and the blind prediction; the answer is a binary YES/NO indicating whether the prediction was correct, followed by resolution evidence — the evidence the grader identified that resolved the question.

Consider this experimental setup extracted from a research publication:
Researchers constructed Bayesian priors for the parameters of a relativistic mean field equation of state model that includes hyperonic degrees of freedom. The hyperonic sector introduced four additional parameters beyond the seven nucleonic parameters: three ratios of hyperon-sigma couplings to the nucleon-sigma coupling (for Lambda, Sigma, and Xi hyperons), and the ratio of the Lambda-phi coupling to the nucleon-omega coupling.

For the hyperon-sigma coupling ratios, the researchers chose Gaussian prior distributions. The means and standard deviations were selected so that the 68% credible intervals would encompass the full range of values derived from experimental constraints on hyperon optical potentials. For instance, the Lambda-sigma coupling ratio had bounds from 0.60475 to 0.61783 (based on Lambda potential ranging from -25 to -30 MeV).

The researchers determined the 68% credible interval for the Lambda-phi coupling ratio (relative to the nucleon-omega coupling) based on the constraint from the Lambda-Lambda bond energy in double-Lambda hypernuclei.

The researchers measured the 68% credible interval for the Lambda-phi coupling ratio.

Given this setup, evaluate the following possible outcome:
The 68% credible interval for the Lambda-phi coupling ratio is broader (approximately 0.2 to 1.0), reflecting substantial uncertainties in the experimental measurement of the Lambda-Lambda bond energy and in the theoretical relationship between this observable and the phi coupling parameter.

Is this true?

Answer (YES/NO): NO